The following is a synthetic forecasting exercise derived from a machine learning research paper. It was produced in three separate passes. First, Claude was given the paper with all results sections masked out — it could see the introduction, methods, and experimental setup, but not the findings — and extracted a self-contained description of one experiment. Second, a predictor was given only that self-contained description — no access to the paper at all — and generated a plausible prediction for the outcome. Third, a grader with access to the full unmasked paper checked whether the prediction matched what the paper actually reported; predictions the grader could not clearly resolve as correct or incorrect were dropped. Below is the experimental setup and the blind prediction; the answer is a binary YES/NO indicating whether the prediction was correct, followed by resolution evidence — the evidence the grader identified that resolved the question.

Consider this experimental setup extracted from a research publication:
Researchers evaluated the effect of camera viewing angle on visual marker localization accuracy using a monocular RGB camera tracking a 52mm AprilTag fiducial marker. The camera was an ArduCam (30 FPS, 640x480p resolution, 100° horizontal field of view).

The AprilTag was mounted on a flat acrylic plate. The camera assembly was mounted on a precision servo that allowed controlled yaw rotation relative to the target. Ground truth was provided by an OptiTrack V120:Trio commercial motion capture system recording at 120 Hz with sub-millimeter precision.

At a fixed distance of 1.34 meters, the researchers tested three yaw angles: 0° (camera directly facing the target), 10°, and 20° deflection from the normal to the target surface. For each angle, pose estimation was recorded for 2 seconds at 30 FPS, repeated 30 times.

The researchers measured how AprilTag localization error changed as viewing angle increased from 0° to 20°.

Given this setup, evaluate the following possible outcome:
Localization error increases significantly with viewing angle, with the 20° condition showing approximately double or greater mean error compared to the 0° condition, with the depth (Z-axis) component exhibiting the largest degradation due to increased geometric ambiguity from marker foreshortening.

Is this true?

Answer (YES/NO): NO